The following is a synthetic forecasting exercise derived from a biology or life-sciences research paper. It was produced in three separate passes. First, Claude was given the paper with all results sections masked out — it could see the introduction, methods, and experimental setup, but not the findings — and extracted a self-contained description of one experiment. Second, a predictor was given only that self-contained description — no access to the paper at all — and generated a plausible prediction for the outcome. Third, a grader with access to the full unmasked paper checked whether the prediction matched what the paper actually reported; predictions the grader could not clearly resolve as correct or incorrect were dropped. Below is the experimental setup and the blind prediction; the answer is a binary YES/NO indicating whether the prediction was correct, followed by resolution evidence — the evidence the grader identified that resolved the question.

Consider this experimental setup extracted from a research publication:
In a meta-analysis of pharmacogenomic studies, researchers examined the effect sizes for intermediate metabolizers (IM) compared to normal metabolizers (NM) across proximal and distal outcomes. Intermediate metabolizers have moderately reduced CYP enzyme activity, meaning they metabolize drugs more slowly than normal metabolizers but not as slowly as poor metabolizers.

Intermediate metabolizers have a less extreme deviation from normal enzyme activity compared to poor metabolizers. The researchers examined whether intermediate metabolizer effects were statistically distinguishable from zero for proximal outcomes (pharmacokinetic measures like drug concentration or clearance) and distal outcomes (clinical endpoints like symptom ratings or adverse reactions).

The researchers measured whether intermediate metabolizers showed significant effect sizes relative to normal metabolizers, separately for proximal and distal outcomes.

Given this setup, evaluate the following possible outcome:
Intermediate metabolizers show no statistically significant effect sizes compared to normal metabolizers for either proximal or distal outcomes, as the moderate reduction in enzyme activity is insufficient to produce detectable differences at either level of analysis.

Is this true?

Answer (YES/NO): NO